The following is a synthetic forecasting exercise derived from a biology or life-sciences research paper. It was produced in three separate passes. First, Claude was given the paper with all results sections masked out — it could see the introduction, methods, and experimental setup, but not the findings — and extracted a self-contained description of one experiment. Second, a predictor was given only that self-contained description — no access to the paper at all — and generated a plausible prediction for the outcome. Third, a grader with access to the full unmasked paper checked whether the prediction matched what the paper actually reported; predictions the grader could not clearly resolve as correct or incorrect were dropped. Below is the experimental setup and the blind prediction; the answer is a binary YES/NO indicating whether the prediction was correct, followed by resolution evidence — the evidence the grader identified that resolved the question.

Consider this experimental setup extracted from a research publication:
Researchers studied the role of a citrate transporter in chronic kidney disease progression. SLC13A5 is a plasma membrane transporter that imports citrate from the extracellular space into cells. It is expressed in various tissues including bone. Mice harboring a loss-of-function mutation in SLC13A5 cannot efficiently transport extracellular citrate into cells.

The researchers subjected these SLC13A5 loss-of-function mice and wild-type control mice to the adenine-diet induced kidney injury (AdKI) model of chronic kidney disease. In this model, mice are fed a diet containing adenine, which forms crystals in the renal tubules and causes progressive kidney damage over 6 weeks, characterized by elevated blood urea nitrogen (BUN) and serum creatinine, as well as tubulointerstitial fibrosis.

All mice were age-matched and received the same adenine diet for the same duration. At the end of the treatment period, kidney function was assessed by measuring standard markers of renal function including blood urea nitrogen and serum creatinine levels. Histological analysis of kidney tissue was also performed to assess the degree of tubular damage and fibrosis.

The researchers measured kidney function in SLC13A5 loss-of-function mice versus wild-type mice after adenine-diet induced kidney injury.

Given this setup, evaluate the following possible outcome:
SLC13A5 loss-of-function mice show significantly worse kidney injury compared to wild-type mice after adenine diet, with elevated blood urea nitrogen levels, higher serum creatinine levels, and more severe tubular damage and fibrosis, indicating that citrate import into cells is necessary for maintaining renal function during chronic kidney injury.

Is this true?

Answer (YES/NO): NO